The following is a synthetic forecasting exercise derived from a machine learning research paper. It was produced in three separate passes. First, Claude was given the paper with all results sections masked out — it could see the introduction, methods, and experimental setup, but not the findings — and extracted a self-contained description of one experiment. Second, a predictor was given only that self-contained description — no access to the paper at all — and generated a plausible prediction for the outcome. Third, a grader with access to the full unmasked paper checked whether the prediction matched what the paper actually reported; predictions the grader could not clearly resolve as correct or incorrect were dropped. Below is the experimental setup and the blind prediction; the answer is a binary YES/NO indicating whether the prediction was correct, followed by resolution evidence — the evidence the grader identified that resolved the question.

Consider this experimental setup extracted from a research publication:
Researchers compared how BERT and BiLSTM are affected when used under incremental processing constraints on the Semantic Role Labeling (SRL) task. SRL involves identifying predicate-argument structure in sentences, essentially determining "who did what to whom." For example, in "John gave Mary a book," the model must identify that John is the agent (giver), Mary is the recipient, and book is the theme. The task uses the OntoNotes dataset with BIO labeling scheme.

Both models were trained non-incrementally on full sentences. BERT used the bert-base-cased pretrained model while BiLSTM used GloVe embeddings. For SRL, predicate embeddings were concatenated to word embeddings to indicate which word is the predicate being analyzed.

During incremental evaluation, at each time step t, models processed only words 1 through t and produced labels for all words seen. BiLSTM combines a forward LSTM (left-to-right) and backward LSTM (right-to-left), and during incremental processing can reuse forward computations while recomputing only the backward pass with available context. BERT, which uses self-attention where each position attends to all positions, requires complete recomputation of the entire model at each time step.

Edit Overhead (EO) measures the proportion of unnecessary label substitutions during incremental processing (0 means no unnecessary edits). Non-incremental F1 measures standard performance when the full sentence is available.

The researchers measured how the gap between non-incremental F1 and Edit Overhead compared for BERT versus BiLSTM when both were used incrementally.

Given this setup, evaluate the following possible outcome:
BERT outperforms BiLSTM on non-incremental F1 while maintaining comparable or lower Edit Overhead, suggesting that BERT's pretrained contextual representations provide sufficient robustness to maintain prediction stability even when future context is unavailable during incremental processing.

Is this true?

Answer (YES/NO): NO